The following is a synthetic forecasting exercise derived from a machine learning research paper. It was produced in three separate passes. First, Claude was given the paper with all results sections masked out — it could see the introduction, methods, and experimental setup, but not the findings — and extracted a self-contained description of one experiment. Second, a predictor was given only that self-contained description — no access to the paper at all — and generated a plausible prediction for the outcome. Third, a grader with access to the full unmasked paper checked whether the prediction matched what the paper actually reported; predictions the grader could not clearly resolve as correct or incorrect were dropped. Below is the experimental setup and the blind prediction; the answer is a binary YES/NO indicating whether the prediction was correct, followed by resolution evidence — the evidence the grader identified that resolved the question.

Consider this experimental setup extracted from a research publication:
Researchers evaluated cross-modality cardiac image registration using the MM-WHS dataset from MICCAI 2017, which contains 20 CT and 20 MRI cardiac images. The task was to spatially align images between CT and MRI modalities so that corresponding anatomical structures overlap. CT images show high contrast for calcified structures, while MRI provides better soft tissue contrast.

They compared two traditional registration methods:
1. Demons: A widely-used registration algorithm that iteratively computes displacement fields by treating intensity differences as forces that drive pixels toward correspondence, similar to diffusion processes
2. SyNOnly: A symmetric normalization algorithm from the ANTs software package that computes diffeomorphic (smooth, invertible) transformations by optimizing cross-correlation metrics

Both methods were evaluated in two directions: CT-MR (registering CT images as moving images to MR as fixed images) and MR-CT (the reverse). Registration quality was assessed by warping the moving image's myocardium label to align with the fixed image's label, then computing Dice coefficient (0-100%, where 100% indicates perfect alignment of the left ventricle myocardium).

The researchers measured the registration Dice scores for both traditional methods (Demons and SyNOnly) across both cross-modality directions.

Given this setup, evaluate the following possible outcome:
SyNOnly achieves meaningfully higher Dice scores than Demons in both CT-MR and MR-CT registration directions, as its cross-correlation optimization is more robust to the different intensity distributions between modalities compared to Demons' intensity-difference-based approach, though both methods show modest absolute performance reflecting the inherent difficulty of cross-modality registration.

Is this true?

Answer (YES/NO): YES